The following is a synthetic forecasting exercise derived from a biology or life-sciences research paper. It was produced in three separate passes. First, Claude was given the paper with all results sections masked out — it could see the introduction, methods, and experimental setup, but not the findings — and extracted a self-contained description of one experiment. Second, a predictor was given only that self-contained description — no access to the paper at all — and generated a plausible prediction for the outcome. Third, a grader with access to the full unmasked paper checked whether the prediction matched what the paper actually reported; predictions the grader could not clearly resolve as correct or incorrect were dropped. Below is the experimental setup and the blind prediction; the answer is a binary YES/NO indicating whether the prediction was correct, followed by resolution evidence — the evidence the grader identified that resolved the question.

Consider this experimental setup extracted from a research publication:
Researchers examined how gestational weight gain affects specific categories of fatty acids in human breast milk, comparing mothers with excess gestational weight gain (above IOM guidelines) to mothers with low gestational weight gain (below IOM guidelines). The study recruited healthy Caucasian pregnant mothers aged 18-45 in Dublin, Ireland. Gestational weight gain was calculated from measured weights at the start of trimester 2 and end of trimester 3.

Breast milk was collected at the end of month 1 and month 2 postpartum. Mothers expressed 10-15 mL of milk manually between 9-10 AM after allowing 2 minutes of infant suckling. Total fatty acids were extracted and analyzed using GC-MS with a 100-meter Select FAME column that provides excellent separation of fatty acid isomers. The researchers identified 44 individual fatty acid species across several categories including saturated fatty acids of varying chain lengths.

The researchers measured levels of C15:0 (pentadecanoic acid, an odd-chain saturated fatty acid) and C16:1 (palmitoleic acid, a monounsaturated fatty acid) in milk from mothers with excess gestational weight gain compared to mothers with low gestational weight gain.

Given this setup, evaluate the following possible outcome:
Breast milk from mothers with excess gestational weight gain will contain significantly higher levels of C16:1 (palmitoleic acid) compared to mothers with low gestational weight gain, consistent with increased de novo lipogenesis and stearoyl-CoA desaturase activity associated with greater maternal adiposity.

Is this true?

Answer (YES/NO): NO